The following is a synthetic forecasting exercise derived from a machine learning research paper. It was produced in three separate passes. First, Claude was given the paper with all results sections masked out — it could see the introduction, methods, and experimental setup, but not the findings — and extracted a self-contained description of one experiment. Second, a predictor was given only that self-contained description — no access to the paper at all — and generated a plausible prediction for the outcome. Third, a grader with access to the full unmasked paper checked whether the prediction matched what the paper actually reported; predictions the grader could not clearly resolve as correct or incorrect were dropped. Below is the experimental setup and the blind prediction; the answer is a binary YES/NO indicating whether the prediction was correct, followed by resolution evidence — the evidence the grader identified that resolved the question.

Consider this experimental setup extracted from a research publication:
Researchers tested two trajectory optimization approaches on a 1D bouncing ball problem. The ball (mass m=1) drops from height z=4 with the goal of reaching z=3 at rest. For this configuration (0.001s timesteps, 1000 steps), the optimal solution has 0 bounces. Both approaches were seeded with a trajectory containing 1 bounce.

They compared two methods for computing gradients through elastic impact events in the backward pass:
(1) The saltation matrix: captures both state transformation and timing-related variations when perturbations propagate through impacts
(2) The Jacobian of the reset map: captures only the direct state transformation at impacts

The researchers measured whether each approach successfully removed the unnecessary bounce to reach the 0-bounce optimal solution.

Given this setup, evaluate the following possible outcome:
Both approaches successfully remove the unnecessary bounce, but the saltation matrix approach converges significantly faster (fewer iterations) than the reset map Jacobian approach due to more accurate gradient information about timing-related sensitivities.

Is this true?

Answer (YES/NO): NO